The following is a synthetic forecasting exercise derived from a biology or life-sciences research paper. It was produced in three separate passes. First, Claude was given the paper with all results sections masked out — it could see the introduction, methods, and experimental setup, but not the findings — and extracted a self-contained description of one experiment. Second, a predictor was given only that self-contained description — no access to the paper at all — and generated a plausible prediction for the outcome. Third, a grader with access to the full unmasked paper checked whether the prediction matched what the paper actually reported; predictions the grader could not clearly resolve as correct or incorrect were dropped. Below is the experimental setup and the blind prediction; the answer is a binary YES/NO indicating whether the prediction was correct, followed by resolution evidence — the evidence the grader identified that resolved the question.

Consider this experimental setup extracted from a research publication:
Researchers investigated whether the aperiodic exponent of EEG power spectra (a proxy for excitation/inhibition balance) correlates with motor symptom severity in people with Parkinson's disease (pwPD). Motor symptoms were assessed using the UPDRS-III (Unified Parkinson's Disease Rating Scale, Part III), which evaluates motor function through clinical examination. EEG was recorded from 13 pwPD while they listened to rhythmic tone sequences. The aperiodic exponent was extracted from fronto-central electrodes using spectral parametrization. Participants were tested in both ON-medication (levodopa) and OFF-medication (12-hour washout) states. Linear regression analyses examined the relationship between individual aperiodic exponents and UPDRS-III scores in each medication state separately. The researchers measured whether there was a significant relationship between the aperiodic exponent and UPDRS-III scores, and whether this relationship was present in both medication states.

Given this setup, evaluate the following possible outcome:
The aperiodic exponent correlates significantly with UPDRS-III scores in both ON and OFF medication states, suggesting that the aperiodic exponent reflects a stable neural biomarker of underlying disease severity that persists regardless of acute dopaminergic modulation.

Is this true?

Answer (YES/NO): YES